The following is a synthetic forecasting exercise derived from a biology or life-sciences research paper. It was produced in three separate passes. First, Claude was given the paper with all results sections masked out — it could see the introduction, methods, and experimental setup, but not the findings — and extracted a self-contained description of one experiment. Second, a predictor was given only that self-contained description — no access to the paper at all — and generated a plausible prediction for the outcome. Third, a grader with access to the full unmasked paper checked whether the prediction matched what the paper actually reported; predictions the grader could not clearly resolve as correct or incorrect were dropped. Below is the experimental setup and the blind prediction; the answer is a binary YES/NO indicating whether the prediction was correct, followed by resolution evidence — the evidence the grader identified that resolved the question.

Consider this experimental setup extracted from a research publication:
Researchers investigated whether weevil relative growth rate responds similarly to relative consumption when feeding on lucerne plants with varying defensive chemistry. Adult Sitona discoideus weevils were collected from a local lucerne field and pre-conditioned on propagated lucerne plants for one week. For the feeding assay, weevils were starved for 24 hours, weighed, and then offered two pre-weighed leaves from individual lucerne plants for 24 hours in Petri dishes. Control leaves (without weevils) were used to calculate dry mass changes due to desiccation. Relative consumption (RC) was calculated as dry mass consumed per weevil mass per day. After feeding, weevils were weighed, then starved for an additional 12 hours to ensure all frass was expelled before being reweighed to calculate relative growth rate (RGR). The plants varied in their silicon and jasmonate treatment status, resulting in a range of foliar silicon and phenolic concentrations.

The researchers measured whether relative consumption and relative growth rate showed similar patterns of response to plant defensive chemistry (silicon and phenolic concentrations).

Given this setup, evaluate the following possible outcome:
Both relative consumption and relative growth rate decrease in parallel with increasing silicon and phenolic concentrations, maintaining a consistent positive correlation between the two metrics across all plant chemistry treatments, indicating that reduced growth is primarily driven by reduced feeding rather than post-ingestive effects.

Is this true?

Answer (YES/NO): NO